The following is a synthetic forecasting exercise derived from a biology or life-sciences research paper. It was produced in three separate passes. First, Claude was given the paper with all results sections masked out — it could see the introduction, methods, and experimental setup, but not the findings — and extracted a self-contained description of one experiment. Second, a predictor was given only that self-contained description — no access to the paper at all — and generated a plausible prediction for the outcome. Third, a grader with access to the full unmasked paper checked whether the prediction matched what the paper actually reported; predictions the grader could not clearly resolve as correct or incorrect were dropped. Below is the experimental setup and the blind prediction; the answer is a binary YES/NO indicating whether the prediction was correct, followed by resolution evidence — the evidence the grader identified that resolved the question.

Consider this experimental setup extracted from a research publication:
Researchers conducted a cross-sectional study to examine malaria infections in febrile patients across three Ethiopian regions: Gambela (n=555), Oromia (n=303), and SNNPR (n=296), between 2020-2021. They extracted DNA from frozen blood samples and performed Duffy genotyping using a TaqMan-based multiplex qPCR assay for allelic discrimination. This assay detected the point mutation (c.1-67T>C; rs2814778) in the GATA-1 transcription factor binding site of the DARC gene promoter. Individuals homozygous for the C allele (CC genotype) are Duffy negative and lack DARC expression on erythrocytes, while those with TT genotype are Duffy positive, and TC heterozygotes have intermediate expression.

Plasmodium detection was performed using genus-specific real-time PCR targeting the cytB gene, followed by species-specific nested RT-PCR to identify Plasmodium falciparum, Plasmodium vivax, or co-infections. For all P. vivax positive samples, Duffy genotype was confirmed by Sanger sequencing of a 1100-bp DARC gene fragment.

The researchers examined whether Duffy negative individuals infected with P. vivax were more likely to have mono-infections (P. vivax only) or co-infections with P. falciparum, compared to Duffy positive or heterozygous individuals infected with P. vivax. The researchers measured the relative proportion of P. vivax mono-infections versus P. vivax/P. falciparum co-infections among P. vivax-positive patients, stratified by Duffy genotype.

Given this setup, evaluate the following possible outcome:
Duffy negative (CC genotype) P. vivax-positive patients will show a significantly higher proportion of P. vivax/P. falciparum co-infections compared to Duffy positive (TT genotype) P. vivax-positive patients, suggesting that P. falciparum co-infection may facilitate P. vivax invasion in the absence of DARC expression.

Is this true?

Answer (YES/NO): YES